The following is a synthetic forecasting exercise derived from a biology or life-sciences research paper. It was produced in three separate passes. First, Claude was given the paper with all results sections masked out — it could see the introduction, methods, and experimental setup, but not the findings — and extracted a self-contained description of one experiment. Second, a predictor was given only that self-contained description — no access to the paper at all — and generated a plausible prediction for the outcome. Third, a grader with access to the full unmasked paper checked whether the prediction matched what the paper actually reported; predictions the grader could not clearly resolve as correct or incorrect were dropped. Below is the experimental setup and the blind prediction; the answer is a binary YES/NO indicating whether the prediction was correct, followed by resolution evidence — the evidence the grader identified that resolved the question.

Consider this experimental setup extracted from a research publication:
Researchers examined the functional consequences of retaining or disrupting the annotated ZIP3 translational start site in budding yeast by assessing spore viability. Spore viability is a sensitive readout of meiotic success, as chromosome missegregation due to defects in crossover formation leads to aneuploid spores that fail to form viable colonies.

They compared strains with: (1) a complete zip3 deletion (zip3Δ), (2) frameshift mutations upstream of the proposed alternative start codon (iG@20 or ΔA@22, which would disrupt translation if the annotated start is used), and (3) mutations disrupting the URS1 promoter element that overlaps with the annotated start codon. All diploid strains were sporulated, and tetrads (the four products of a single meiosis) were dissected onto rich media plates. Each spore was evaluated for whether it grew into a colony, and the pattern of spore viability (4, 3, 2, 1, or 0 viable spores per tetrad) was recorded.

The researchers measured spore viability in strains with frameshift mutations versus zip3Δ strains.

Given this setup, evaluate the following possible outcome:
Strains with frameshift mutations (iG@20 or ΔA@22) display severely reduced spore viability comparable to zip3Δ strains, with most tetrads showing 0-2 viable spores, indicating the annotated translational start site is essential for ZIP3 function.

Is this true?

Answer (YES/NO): NO